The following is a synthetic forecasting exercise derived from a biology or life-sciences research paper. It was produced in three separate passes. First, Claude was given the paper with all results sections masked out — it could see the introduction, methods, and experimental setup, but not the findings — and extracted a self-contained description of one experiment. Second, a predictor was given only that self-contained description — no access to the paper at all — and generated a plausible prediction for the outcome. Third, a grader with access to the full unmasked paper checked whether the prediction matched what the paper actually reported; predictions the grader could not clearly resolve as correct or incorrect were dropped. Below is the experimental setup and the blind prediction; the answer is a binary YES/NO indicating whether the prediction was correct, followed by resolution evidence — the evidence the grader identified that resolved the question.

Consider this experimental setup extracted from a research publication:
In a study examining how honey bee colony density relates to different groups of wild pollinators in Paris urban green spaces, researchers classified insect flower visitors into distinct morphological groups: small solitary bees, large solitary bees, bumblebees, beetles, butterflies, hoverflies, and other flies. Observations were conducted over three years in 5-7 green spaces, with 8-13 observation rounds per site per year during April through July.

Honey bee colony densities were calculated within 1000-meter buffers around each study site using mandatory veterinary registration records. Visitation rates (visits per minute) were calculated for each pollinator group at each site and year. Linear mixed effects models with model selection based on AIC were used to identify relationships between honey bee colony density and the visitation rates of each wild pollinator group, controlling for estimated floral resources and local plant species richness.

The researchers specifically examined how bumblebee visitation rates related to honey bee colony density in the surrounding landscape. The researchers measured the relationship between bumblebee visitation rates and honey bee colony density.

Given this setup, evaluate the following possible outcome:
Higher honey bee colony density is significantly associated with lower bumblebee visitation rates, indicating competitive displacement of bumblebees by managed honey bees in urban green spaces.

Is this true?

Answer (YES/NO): YES